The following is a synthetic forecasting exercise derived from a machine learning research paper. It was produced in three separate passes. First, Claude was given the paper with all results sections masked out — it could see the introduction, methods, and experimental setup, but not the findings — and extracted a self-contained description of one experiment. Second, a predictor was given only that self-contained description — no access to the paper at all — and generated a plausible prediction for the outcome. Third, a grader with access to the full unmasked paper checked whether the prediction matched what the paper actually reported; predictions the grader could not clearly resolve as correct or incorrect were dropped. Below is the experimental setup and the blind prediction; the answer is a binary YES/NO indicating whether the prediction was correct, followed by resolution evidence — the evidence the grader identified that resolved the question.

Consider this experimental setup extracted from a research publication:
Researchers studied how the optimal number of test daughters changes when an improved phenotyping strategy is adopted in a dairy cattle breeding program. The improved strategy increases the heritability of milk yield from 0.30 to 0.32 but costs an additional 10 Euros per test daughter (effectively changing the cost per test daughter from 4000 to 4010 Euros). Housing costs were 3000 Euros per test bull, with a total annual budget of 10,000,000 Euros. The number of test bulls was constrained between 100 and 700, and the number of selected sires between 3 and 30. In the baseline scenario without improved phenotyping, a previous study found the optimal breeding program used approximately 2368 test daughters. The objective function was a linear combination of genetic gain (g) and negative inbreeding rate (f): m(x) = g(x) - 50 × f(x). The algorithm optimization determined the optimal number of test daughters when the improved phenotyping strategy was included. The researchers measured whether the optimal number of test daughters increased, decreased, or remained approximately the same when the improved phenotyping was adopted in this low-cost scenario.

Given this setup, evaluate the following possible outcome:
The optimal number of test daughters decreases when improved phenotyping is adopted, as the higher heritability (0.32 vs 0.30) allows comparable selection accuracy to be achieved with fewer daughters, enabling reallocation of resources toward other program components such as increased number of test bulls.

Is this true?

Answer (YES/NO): NO